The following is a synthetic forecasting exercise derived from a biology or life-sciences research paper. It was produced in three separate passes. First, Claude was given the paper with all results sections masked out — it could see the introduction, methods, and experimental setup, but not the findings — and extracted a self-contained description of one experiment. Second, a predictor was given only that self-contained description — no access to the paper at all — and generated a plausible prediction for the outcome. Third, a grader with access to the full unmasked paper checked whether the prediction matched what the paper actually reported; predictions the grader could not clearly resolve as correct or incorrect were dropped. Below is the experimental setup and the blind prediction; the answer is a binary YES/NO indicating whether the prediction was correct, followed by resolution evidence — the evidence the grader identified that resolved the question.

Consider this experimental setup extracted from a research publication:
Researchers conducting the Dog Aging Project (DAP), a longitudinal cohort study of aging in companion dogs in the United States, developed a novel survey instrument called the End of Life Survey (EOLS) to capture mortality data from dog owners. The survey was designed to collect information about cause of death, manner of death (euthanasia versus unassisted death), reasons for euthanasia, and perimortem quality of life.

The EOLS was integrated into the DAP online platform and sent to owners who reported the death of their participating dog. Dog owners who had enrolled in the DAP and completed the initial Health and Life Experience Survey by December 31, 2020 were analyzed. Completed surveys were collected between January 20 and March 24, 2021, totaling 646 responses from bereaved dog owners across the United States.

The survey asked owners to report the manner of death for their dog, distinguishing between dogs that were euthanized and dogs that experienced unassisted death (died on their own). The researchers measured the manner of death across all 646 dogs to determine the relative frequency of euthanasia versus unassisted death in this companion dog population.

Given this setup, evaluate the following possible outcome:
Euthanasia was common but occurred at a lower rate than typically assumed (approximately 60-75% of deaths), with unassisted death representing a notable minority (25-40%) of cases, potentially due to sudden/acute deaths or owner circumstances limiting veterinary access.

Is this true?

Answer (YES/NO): NO